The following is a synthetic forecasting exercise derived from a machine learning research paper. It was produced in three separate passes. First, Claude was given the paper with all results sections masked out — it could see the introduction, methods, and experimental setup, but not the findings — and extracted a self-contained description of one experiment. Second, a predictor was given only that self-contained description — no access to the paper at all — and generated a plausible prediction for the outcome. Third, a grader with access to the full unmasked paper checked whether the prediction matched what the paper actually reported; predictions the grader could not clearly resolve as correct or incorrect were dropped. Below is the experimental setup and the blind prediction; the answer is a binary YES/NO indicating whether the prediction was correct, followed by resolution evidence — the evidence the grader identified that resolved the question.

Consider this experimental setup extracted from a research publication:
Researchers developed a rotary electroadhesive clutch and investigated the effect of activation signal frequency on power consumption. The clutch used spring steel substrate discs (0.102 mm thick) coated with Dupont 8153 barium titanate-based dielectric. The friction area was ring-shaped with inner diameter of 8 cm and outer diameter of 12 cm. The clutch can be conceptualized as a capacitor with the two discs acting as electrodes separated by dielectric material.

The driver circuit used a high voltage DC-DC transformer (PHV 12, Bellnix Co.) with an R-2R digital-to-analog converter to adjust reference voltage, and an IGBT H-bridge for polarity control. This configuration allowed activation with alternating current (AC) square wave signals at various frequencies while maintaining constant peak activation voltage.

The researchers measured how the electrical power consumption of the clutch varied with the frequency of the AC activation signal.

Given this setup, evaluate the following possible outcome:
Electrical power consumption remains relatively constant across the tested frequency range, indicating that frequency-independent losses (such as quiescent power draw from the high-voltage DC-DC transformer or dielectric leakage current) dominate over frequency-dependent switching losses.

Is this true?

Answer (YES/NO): NO